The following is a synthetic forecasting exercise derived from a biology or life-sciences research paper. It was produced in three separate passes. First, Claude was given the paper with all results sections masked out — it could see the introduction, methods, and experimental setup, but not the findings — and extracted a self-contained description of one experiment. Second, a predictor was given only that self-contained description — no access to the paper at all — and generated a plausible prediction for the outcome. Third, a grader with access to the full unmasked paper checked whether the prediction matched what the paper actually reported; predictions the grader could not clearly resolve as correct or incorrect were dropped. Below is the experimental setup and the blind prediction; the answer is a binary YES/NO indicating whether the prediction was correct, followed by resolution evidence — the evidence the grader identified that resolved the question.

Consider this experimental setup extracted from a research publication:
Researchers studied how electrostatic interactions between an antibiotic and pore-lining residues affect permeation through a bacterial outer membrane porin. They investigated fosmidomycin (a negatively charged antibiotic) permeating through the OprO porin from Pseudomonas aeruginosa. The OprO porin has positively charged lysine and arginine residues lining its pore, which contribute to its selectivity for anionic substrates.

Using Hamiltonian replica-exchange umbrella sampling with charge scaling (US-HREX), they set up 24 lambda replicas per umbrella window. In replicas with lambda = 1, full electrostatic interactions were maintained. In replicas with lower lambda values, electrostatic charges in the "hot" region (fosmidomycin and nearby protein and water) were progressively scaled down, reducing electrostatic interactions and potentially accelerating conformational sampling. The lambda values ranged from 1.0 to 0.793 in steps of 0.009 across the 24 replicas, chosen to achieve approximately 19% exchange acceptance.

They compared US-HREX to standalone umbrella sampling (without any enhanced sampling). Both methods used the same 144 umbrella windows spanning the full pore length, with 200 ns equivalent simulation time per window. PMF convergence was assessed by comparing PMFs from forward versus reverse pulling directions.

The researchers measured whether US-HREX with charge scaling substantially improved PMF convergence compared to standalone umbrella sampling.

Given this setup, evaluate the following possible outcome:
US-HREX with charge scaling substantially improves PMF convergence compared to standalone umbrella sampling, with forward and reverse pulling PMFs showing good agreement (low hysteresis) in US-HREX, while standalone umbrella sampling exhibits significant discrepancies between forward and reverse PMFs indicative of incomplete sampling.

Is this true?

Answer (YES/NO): NO